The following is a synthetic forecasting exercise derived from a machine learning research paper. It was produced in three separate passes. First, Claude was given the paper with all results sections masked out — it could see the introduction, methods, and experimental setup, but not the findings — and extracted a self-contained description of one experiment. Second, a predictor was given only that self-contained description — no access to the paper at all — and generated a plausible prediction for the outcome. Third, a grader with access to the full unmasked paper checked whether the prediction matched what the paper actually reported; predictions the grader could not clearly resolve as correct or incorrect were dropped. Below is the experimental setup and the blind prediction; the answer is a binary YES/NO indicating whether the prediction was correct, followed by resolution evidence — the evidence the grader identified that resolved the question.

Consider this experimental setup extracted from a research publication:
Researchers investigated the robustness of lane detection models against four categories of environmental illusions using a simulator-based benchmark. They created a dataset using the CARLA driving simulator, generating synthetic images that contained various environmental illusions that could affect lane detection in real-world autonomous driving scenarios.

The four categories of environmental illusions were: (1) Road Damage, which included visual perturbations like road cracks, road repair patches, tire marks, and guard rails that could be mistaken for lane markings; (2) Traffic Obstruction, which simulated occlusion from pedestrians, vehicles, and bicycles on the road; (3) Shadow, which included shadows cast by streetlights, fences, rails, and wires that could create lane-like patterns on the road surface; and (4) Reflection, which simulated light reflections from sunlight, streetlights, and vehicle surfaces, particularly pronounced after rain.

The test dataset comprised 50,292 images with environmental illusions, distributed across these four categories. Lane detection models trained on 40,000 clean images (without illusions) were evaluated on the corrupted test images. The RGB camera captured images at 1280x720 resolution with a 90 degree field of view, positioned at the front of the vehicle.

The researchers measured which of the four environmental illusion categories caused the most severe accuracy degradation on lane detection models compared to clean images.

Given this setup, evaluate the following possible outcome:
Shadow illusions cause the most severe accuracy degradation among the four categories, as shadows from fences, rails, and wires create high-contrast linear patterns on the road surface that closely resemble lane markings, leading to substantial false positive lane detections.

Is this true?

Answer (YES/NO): YES